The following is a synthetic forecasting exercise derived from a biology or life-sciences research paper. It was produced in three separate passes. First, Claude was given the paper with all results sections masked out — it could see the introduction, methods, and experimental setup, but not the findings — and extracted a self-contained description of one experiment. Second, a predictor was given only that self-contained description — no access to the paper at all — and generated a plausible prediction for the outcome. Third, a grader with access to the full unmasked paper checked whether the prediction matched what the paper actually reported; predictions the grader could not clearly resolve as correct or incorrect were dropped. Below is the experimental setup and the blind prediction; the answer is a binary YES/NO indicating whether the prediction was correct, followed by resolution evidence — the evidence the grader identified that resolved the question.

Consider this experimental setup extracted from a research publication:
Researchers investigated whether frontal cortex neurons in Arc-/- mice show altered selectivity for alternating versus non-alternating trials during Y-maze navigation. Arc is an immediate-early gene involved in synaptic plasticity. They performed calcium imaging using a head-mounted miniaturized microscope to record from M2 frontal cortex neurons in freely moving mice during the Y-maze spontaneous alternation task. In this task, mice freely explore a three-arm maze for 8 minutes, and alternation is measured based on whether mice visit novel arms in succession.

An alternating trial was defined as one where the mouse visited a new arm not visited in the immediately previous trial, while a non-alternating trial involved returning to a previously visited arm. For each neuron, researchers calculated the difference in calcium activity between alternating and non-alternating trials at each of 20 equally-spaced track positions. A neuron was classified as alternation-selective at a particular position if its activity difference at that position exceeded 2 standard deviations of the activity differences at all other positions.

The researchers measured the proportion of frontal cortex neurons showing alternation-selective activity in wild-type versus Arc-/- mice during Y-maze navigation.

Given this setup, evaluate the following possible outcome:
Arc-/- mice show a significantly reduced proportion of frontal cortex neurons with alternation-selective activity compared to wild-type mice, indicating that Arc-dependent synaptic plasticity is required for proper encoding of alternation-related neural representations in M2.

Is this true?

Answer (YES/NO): YES